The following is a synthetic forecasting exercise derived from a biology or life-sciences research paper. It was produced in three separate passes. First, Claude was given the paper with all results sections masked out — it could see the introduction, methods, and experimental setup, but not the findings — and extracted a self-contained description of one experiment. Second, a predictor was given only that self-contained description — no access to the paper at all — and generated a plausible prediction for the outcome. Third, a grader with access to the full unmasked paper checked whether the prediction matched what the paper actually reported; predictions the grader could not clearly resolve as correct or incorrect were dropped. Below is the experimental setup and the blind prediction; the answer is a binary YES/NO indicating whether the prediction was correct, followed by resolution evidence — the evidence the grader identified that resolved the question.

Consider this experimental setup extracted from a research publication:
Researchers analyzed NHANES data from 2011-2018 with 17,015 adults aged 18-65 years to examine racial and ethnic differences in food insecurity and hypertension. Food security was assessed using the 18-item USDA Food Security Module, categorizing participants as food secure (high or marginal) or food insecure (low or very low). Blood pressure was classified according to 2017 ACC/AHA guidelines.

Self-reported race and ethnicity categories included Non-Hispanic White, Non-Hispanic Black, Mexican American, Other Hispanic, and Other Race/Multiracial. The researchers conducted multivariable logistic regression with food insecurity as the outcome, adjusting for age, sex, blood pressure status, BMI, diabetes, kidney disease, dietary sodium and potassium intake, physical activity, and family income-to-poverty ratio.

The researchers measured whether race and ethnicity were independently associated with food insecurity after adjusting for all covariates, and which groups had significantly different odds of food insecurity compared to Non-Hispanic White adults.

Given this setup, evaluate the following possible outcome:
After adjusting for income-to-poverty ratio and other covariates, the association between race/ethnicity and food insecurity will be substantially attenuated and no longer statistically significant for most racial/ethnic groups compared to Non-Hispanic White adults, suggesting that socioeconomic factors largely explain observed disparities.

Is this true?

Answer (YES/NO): NO